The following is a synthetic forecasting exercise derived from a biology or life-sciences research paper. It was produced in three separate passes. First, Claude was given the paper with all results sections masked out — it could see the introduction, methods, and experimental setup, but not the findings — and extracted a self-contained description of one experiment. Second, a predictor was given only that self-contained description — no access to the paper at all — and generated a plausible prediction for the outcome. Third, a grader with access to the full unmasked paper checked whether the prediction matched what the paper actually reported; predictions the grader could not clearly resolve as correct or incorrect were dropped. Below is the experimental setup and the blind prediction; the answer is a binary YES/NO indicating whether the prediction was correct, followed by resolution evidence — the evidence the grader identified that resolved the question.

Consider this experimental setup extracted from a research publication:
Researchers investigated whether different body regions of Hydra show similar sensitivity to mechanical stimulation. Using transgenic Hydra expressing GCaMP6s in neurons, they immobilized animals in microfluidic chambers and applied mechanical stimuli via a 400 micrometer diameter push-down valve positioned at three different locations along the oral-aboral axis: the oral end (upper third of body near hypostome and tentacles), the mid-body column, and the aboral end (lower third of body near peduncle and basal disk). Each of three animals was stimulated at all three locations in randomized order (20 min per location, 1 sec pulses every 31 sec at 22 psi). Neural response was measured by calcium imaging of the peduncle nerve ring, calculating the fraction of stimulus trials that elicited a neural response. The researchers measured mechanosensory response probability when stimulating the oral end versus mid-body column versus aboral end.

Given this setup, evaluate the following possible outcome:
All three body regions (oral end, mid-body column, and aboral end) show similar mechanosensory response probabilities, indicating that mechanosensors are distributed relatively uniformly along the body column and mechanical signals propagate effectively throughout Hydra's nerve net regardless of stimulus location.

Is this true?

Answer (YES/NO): NO